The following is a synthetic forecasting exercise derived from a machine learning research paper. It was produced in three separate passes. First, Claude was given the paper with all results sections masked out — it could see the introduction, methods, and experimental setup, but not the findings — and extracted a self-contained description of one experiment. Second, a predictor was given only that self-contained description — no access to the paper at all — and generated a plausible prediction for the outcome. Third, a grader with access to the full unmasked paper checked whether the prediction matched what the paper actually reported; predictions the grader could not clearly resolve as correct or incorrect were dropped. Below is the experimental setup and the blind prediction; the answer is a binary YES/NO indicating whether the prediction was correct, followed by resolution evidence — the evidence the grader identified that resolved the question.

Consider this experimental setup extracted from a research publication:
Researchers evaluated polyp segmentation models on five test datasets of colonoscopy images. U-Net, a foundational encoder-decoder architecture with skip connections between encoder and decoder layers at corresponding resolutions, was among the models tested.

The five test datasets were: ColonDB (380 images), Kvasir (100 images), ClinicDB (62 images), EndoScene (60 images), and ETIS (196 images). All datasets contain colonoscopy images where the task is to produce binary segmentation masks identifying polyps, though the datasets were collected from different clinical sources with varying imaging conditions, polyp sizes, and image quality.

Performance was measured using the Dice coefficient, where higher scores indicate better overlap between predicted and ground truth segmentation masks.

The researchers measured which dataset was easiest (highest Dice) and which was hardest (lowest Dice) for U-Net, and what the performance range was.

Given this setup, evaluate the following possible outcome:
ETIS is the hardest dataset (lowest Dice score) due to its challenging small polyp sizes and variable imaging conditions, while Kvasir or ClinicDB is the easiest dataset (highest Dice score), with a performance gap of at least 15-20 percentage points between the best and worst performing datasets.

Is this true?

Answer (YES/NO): YES